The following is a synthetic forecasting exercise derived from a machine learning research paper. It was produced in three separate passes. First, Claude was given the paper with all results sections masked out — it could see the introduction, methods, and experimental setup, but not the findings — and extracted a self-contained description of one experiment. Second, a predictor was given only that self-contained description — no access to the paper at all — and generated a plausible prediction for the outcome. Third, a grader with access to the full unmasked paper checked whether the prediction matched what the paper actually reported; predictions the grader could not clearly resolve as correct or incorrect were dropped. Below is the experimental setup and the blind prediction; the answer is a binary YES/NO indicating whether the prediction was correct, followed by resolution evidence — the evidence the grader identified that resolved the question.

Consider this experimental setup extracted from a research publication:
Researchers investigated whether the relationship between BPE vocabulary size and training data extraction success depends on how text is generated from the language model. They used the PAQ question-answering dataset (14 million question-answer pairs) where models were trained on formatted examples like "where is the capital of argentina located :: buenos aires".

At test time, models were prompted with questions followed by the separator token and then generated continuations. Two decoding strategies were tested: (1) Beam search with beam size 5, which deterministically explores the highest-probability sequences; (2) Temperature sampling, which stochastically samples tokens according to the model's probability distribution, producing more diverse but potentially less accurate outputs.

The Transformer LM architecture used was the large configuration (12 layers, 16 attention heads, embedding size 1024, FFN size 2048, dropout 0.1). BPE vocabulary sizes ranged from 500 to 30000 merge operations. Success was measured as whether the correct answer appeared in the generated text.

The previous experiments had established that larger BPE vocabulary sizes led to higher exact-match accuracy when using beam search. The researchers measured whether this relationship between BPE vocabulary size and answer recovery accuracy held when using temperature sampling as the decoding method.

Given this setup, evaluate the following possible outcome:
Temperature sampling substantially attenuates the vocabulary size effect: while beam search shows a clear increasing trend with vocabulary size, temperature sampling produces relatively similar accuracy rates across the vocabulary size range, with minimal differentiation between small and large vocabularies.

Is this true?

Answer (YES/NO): NO